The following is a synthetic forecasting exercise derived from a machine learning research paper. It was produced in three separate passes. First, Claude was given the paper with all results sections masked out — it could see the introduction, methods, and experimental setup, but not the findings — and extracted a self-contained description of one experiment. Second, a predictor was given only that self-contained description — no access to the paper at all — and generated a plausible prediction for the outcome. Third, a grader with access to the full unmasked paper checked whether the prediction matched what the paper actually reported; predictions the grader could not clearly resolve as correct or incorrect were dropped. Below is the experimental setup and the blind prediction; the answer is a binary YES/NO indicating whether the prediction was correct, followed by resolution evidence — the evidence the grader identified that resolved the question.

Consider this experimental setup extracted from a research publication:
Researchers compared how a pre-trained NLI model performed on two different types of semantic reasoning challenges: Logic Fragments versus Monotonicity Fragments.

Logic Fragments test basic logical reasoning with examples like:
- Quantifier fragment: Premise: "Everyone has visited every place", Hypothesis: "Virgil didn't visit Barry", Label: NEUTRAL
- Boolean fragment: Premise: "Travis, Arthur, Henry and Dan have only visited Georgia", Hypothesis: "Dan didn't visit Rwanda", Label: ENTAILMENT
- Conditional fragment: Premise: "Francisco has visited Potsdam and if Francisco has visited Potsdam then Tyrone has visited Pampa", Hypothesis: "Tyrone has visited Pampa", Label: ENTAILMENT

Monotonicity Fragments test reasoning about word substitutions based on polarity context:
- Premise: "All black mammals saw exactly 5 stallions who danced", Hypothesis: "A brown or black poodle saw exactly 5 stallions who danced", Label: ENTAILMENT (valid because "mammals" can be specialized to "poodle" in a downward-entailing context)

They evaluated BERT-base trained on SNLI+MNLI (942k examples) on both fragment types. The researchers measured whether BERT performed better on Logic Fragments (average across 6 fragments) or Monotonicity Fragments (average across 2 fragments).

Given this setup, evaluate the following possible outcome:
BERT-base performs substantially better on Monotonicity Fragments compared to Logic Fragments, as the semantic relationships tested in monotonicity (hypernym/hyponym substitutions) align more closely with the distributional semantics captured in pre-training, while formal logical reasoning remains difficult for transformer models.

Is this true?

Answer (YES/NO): YES